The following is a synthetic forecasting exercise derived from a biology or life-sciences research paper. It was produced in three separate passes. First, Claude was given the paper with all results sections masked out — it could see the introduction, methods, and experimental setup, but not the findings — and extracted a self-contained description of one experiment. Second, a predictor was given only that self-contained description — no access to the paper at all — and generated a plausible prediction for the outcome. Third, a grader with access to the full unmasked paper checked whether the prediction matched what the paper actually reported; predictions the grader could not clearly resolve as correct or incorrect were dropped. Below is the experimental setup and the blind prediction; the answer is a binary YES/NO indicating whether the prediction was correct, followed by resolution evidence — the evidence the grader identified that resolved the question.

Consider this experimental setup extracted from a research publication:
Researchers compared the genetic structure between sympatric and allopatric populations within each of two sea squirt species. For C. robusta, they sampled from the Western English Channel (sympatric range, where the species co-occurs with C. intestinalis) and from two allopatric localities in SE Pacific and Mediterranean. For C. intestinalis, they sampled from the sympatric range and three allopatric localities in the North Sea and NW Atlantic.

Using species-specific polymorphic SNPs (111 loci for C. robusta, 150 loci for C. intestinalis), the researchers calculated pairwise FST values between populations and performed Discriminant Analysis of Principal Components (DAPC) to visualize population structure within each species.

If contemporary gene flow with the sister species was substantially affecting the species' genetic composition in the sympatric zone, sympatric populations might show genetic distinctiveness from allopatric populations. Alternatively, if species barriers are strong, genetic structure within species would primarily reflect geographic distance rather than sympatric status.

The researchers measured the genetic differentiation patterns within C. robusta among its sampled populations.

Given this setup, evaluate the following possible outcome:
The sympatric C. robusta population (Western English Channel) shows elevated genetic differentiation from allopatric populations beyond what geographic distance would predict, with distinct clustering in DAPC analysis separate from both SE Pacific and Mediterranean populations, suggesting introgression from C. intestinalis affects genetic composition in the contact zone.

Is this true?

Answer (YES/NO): NO